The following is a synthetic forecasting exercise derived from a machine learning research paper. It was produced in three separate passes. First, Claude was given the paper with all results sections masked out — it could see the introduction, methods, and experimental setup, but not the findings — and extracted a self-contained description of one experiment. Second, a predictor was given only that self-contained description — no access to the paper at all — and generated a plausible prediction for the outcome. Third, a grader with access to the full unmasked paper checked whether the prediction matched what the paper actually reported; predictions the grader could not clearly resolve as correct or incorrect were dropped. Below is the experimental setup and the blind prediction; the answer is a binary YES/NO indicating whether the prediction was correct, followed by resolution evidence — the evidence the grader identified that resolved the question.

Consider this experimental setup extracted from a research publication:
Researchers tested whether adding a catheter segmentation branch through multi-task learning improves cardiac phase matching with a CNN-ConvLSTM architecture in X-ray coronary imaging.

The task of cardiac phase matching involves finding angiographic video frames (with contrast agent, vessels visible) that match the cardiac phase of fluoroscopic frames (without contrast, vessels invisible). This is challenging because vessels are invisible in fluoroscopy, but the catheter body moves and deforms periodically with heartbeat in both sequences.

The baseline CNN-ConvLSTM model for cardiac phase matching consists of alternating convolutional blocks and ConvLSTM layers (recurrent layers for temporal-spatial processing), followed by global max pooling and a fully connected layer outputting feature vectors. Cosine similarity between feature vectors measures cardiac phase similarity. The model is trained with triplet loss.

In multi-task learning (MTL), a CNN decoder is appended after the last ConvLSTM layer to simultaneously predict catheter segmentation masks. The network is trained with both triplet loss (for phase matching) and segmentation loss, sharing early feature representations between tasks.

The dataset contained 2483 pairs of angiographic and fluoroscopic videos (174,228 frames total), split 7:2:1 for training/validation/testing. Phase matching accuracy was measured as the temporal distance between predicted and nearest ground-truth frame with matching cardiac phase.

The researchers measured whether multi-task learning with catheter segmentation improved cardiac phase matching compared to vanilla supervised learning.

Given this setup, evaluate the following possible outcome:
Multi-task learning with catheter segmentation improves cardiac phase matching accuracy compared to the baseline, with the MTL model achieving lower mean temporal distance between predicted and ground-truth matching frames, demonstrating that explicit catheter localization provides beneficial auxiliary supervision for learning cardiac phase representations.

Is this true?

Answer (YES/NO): NO